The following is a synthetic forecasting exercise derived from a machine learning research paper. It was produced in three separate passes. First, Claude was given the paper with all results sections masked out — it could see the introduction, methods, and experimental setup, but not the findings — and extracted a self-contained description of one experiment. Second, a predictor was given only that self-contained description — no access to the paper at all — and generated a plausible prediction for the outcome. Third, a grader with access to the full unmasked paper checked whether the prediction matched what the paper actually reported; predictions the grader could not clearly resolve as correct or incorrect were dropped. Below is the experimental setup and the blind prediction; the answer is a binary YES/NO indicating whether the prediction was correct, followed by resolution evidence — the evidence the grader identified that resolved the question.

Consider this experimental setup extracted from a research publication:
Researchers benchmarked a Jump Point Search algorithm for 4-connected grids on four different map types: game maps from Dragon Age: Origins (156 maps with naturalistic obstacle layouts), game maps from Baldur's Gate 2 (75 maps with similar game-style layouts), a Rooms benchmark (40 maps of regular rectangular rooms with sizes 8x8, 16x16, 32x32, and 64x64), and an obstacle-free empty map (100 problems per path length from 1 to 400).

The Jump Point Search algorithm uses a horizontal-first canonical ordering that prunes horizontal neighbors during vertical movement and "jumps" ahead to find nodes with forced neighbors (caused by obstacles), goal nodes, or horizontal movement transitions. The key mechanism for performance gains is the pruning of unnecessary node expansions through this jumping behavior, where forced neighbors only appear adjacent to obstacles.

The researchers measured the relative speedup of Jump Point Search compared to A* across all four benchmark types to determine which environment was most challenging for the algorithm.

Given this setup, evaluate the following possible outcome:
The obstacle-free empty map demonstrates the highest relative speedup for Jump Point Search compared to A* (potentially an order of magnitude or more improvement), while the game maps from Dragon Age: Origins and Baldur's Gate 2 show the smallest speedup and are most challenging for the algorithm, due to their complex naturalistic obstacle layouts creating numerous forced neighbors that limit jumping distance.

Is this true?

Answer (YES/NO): NO